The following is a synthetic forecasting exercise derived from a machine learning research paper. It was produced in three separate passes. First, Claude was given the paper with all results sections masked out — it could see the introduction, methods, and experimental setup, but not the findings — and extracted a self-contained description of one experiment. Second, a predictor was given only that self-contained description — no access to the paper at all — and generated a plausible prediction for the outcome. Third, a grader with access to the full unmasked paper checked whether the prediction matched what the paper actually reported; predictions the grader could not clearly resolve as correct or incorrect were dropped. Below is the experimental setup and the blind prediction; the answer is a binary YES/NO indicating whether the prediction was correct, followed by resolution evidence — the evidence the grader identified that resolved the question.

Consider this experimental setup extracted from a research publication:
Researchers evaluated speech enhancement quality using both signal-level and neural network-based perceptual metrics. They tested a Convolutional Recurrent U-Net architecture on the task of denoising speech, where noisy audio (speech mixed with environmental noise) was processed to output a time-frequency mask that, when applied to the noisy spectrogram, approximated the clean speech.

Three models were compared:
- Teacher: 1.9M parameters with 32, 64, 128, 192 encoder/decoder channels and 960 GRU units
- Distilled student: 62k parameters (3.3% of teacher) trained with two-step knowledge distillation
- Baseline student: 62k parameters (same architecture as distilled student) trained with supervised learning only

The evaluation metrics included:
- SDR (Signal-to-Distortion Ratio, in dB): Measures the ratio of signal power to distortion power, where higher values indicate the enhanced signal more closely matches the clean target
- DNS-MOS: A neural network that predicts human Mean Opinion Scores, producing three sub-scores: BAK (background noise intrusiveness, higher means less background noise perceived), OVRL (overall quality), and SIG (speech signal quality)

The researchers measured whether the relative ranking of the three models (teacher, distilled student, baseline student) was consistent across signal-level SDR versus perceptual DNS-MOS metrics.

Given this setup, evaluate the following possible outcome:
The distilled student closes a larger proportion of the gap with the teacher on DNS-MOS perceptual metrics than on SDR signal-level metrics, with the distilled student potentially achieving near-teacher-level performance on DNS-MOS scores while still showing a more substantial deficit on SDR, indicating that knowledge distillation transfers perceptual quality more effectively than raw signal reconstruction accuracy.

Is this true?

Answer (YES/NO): NO